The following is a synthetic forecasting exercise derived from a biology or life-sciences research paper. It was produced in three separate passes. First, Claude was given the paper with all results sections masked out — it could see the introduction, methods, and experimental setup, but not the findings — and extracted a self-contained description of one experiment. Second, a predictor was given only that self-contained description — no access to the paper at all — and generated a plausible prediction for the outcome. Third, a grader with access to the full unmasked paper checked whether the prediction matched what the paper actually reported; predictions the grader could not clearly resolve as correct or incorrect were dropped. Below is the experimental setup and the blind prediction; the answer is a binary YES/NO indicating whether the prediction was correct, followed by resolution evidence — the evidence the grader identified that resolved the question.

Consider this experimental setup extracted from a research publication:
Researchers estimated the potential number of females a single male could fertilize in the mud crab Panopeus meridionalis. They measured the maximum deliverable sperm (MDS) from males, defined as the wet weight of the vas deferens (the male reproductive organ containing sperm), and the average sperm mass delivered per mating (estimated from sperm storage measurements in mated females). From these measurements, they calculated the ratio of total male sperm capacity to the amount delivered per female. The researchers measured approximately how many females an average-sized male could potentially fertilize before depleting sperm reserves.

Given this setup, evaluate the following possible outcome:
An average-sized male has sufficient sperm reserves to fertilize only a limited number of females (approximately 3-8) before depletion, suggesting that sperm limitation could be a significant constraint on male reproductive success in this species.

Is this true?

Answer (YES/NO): NO